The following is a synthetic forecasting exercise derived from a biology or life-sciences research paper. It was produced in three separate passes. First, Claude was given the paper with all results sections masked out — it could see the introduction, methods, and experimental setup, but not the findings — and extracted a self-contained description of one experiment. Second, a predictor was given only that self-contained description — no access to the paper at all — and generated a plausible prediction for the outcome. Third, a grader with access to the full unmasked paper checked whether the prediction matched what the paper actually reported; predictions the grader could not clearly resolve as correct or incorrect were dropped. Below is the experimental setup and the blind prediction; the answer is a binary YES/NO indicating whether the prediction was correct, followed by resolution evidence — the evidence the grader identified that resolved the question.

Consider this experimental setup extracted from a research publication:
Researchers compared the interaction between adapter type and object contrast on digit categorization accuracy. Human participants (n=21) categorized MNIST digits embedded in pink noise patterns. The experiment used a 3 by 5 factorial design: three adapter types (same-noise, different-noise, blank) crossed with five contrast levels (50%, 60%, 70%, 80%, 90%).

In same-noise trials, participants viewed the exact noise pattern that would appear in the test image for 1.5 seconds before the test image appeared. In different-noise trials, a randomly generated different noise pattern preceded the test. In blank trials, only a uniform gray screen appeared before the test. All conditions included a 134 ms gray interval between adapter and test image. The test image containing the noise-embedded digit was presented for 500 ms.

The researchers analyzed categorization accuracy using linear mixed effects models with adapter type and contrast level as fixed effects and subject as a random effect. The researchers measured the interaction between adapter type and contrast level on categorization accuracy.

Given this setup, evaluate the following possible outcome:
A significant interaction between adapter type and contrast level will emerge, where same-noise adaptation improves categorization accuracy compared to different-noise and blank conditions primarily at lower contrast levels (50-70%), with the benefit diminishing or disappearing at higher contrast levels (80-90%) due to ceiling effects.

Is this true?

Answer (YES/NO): NO